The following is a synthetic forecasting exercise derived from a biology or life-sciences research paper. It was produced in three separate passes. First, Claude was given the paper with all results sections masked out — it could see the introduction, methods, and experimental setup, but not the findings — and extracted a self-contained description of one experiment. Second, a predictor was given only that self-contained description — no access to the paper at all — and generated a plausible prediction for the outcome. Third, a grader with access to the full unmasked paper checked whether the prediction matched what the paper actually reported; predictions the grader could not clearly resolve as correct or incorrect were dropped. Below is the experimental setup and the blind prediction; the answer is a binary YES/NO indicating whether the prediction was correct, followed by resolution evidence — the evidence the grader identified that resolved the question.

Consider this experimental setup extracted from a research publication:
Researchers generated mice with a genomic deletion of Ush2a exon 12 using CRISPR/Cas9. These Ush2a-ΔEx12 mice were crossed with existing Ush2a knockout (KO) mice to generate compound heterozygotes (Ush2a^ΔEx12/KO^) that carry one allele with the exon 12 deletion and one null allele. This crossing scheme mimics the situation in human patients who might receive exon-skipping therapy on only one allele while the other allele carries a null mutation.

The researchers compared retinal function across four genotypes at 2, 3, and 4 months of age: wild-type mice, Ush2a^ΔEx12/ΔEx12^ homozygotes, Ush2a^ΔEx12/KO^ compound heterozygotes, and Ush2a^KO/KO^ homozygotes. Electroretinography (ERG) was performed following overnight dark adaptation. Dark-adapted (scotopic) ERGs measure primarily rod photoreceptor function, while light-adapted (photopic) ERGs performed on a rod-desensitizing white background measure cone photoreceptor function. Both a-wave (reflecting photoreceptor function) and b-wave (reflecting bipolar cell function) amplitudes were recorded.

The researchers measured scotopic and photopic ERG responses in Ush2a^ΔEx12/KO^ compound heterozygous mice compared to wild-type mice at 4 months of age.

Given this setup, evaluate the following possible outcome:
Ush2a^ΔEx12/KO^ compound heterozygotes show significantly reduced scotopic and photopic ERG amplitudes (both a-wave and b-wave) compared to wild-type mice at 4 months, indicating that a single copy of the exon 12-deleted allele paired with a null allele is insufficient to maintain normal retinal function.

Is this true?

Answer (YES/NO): NO